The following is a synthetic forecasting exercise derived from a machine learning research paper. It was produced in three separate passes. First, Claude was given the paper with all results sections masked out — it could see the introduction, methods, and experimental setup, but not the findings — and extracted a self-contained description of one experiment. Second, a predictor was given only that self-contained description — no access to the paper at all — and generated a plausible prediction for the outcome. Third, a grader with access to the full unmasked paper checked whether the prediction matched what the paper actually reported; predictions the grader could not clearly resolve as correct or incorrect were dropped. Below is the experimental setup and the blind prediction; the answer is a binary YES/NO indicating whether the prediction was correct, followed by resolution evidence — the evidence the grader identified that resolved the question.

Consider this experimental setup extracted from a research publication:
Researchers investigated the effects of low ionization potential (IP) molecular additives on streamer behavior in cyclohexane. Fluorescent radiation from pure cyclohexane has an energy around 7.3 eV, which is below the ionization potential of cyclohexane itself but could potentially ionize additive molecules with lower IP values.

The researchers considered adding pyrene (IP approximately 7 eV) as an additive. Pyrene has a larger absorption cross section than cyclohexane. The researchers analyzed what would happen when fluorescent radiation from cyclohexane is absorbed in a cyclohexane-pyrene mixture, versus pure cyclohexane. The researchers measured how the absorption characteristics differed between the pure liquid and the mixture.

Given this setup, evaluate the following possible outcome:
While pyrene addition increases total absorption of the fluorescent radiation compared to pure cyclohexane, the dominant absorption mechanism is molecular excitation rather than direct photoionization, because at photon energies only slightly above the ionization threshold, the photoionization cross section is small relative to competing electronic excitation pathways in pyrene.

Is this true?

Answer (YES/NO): NO